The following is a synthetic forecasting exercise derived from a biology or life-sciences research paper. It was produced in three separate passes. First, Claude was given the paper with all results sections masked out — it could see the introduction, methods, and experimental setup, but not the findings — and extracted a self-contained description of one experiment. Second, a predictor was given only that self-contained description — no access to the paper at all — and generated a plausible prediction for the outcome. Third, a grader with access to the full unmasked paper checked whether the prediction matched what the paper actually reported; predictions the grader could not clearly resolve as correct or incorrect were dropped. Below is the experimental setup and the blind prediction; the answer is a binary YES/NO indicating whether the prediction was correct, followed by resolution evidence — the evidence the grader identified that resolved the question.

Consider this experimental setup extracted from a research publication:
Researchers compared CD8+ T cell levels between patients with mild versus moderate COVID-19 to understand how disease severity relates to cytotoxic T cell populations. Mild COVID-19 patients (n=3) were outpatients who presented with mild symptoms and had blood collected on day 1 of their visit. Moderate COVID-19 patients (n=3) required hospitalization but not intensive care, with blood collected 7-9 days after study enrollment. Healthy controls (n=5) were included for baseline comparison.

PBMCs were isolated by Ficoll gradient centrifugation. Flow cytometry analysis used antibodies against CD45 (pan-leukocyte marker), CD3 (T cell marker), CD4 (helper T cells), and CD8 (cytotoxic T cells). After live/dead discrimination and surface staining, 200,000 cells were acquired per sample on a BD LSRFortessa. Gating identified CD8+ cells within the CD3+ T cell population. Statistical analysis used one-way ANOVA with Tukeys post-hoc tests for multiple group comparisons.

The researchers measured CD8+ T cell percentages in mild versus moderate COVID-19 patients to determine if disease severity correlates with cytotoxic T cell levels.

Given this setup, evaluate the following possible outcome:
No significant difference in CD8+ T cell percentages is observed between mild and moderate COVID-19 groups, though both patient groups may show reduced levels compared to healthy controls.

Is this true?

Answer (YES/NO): YES